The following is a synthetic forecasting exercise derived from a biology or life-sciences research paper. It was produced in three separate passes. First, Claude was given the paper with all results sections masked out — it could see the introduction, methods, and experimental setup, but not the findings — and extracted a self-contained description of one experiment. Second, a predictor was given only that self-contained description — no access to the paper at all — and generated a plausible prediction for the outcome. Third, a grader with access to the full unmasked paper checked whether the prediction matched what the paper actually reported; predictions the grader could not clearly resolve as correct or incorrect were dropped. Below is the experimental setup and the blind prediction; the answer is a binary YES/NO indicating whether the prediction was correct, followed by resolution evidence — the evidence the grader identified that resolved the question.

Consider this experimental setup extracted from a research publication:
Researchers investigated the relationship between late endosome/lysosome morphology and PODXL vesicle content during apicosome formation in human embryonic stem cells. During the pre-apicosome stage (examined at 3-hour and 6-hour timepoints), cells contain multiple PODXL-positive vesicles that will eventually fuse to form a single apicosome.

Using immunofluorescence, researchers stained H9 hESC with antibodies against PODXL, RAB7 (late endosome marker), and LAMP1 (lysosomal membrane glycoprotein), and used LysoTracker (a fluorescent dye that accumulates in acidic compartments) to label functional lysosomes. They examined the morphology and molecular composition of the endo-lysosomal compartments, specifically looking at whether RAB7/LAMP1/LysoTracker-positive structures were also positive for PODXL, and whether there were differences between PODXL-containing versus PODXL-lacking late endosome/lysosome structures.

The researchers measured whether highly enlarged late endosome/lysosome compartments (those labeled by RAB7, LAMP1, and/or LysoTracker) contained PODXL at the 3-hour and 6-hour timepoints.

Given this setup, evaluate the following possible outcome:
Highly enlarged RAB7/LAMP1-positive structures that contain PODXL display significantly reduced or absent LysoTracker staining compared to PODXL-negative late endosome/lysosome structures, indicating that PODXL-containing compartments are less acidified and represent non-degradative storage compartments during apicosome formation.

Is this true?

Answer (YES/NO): NO